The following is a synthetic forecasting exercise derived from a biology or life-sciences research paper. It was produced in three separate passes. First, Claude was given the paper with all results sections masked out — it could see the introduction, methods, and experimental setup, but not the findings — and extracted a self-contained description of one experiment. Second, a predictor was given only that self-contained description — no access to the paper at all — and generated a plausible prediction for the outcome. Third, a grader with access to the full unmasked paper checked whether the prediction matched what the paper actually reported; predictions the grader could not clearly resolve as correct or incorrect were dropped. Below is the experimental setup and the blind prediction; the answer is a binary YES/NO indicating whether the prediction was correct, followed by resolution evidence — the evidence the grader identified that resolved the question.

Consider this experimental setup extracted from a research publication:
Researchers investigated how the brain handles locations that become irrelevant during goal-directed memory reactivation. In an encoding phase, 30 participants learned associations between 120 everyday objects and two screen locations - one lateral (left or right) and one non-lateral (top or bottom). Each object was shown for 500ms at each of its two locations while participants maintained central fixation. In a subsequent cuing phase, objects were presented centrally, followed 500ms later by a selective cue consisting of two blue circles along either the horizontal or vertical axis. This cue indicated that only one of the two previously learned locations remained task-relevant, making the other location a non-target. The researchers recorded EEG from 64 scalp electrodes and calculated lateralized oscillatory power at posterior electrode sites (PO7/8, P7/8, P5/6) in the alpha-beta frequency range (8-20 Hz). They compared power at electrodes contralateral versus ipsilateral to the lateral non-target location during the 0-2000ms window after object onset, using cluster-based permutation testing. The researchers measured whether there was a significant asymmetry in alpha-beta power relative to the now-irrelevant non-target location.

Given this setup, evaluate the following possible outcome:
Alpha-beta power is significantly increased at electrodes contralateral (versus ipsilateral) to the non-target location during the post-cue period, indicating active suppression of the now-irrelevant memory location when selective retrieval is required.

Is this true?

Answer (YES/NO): NO